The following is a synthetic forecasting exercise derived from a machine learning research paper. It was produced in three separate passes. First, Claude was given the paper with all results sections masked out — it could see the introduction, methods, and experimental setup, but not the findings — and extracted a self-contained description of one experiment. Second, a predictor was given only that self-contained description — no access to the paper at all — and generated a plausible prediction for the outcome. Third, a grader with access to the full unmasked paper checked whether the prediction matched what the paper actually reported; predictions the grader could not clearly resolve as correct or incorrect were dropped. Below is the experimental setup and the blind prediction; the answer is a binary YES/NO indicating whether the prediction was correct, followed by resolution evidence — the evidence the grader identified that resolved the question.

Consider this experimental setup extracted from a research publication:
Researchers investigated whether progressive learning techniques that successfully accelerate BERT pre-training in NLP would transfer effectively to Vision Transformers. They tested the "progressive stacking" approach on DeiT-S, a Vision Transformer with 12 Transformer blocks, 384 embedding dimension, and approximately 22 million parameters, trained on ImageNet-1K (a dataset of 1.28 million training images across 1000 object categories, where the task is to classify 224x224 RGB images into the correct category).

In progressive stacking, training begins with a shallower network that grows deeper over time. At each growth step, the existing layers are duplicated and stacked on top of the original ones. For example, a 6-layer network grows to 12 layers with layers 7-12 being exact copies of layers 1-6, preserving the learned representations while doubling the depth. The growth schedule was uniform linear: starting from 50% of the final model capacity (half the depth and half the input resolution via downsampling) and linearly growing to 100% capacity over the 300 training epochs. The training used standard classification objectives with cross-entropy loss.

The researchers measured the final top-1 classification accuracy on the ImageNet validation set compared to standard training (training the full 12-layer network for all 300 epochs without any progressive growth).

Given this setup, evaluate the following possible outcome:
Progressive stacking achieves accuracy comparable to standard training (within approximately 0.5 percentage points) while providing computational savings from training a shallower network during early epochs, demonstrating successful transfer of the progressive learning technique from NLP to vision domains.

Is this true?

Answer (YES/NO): NO